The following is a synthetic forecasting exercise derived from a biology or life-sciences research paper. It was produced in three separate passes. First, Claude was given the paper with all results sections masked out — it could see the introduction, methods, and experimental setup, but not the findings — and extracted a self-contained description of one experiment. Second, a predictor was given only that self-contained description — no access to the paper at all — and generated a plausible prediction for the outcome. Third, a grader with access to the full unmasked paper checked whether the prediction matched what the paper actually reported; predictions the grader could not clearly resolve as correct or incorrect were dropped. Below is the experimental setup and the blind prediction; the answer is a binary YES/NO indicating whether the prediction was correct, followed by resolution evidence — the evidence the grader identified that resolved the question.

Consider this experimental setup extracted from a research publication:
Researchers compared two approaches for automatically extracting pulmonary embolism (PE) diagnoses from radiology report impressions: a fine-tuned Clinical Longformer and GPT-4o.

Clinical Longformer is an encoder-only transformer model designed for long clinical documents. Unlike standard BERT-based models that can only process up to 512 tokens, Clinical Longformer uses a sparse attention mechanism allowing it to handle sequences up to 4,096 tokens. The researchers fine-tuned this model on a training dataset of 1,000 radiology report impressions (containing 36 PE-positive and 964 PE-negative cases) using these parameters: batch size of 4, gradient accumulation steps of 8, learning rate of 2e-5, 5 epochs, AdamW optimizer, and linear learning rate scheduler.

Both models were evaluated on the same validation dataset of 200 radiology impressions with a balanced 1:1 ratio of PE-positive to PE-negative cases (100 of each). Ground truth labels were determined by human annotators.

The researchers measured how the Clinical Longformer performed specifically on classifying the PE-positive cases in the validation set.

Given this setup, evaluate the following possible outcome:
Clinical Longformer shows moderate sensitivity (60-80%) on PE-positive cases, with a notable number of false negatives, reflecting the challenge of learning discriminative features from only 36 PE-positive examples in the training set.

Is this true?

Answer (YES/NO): YES